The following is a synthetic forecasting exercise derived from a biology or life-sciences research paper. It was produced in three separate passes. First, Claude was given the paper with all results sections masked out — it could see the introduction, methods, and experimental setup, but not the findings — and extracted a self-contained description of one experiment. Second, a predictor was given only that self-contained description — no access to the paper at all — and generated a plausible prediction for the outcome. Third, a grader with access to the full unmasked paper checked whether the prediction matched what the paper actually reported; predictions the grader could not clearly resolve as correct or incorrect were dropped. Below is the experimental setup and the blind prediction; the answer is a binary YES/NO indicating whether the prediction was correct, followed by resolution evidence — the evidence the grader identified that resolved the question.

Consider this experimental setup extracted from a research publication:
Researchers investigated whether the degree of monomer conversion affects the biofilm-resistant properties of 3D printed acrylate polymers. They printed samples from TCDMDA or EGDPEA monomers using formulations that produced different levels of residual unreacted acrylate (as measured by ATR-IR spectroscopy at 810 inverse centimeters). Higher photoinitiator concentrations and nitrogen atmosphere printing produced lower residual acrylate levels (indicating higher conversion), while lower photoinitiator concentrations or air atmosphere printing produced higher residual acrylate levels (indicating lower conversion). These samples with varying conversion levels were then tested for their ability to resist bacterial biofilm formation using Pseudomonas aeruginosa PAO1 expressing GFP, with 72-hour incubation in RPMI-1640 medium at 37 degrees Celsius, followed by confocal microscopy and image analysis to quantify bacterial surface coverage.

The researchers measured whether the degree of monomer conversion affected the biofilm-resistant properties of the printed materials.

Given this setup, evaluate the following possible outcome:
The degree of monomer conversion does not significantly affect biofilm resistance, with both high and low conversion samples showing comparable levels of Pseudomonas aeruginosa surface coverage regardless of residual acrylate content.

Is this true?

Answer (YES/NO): NO